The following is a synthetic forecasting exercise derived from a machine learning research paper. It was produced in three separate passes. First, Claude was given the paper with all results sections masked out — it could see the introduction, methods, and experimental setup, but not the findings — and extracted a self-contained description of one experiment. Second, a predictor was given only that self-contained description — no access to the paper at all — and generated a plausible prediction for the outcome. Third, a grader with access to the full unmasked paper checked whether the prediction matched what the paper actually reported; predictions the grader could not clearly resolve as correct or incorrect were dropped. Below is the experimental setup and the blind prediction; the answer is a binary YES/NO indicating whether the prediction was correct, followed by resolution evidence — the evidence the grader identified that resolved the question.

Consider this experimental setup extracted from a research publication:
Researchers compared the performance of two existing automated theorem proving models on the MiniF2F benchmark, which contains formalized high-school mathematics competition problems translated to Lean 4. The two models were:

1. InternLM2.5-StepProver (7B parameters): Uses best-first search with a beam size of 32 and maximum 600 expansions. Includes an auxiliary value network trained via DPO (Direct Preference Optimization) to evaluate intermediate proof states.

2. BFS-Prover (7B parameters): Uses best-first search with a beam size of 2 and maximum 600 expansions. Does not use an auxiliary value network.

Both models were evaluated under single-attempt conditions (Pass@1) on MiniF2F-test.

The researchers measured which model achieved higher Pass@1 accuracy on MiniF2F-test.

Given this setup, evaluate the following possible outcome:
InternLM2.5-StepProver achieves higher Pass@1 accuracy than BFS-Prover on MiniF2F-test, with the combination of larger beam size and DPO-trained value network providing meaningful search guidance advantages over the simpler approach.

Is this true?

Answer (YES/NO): NO